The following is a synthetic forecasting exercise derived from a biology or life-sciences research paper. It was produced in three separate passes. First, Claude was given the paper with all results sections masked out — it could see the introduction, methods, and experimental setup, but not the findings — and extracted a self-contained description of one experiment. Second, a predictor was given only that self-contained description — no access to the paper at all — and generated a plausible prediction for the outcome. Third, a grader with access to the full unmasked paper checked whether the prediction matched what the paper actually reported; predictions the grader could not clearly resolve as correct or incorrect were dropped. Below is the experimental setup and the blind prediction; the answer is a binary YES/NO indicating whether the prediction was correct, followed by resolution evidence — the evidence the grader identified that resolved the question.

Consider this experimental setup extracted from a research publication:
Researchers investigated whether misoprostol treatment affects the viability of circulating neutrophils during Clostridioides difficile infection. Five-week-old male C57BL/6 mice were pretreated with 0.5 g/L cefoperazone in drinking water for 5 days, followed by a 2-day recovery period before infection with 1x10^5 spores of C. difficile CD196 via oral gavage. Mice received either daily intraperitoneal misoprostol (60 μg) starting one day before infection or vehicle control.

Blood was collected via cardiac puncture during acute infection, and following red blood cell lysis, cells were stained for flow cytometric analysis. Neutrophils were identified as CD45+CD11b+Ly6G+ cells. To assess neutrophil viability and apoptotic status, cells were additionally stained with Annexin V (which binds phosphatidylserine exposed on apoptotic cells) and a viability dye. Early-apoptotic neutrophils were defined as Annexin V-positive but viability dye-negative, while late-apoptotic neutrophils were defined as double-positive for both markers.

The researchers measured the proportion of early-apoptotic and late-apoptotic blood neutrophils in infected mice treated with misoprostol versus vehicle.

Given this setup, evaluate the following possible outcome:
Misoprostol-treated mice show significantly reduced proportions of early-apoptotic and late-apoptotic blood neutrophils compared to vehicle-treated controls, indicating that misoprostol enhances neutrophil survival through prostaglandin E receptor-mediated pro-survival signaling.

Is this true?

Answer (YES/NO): NO